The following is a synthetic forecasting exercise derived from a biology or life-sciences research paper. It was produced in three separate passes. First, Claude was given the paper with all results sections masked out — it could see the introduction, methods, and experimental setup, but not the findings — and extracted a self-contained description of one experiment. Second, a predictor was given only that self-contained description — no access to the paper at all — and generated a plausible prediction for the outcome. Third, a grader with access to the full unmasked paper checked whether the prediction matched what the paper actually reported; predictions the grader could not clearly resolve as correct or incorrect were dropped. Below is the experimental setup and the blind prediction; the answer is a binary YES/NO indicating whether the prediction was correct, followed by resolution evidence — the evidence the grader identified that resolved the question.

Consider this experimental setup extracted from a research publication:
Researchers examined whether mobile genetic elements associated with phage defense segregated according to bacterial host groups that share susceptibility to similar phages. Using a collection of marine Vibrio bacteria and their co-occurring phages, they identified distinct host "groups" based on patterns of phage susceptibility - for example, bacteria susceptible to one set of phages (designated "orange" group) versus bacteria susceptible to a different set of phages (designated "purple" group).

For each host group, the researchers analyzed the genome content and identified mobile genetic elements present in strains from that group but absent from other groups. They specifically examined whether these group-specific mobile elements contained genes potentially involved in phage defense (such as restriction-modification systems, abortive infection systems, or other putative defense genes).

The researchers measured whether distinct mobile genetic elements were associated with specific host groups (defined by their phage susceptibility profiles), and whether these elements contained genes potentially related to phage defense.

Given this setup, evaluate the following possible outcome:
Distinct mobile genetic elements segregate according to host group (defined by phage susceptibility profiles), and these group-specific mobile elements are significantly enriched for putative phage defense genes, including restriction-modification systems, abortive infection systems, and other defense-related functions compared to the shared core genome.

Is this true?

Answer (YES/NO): YES